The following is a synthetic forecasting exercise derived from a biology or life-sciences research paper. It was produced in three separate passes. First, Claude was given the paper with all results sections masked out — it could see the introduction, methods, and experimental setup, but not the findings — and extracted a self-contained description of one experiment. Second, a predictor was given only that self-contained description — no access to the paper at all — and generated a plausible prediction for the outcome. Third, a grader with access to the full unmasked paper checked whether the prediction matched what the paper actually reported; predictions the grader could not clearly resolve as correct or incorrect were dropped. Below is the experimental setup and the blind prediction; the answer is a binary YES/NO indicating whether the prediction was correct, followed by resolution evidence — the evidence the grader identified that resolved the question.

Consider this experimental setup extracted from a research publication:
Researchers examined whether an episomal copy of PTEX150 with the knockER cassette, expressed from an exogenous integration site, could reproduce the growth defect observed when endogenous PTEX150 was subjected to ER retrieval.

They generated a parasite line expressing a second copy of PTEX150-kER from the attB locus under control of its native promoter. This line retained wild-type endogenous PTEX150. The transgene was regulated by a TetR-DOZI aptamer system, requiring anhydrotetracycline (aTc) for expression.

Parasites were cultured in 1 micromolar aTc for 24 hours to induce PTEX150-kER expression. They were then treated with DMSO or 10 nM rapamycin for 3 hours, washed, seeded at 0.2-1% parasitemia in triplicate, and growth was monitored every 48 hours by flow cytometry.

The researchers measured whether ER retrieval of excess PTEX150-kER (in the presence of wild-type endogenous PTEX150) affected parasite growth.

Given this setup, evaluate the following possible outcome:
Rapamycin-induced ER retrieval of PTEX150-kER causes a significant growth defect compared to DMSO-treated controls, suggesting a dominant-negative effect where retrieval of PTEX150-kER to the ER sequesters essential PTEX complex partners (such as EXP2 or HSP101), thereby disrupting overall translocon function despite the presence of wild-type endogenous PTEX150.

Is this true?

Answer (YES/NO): NO